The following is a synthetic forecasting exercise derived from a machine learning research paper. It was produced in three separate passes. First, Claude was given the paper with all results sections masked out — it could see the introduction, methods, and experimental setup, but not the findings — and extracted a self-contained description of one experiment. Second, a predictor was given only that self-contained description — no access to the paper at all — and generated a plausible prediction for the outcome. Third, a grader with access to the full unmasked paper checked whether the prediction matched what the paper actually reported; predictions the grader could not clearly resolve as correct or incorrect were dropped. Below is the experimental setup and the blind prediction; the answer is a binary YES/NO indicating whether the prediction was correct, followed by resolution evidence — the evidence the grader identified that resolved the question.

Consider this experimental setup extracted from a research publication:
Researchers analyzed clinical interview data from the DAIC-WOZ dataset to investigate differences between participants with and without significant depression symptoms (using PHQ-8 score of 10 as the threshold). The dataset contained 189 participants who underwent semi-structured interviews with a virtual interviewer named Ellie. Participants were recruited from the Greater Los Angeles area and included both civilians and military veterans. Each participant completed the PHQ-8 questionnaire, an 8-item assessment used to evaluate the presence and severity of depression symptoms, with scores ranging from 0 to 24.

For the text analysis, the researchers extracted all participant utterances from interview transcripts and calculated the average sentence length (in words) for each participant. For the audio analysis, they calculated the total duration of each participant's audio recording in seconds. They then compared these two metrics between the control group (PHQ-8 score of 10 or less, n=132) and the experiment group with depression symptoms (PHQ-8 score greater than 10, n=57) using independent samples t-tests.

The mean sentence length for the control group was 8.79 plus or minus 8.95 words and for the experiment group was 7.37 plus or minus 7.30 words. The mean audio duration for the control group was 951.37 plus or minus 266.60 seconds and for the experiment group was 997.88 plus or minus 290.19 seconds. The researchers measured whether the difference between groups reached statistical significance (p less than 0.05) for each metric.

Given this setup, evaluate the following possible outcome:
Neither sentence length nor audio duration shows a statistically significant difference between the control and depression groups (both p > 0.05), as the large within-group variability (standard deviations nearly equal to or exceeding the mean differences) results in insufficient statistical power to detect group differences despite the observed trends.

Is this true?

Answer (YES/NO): NO